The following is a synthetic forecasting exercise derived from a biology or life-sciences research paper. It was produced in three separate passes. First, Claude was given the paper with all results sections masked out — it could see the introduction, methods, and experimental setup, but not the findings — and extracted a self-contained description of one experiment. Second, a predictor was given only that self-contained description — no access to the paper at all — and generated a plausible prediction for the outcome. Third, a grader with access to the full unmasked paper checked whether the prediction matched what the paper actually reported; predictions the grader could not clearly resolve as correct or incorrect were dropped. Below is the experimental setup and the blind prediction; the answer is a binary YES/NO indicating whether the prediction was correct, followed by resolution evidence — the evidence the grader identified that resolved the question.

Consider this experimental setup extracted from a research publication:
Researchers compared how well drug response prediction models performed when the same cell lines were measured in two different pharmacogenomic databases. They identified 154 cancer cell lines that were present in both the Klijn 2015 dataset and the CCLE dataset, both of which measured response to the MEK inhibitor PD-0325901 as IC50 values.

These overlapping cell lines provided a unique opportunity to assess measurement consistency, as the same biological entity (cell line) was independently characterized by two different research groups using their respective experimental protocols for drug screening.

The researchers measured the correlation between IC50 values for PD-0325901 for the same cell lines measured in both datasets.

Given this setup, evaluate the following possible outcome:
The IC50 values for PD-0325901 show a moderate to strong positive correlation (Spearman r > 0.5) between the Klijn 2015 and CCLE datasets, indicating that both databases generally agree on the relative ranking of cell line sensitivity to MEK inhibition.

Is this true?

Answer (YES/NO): YES